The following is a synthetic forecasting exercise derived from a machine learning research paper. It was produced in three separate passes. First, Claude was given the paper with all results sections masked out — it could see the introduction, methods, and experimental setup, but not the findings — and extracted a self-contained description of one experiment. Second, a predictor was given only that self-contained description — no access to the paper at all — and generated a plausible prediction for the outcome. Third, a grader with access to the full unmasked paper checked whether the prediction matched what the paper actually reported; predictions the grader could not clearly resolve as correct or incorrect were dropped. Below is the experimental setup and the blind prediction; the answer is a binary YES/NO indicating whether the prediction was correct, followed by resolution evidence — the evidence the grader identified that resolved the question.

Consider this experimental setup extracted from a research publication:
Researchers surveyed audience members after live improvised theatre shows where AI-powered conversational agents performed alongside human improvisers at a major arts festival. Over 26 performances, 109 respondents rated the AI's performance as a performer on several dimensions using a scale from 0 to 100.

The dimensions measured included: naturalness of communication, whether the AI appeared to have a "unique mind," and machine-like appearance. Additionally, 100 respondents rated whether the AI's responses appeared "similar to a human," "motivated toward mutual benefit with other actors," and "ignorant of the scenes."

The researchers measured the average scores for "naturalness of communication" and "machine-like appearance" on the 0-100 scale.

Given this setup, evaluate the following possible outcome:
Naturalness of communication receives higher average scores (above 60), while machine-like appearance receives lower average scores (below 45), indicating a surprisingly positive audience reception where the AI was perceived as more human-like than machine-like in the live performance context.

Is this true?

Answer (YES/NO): NO